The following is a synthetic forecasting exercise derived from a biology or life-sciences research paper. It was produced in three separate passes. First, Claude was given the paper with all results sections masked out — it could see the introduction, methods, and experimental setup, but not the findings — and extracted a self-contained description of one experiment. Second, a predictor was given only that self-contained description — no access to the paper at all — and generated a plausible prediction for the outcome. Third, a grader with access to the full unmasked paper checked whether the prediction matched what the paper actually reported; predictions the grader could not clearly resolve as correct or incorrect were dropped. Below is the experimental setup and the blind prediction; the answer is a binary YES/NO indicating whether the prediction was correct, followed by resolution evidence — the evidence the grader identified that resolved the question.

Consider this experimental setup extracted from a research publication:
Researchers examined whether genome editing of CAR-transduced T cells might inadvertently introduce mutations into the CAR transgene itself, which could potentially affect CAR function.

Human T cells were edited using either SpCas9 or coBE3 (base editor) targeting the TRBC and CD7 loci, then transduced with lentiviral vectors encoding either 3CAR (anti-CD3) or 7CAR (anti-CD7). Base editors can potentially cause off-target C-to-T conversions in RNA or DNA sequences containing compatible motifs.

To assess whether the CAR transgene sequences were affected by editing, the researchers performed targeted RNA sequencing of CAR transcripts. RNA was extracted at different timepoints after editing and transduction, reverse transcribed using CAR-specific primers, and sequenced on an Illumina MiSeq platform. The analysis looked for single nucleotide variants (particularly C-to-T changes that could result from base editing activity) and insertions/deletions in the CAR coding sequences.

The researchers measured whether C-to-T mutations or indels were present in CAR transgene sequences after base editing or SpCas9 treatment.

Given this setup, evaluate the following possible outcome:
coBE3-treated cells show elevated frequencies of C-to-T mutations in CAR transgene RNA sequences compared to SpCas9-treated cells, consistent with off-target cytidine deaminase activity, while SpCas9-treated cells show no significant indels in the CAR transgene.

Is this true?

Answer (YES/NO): NO